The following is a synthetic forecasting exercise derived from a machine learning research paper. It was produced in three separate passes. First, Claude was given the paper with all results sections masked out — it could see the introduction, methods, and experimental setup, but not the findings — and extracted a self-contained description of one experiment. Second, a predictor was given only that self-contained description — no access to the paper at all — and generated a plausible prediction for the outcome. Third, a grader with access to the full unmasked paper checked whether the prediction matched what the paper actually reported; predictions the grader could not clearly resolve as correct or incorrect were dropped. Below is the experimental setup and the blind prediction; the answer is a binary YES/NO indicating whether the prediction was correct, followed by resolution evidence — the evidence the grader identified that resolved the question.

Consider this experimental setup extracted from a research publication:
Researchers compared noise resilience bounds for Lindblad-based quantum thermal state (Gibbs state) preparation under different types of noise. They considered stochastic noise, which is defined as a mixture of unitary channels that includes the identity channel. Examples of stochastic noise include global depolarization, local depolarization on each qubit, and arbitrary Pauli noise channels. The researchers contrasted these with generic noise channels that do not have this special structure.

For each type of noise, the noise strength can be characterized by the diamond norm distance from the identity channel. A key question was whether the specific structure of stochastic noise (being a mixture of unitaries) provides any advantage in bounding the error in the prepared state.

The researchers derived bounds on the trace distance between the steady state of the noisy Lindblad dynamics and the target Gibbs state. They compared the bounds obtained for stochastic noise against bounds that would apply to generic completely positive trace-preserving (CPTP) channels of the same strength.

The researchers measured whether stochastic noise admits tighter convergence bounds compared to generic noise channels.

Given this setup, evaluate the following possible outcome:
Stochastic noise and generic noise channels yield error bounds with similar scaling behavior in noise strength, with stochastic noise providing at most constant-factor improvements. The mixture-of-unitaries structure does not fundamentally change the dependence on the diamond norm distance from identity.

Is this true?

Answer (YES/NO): YES